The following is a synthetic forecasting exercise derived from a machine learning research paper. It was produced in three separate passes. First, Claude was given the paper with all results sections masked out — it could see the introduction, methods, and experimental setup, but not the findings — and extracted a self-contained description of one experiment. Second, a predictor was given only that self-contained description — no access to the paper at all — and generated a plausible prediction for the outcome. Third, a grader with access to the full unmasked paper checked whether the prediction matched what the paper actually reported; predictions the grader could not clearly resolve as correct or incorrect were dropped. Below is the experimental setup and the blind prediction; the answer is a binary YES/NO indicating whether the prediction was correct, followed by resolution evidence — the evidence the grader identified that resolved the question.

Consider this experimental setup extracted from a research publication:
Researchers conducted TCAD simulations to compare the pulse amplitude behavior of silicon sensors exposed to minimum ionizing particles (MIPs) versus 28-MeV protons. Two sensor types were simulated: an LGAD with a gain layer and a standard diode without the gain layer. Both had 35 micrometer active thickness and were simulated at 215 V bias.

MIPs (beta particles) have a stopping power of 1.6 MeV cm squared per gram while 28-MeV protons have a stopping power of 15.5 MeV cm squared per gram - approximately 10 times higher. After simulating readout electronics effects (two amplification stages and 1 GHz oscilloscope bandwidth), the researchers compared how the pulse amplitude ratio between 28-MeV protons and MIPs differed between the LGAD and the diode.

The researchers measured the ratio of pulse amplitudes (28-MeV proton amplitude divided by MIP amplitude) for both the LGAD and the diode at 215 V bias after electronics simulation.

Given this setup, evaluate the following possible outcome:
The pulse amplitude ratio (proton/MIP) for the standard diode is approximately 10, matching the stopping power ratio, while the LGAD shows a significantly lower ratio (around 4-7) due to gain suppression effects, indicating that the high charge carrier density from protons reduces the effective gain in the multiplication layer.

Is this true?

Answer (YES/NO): NO